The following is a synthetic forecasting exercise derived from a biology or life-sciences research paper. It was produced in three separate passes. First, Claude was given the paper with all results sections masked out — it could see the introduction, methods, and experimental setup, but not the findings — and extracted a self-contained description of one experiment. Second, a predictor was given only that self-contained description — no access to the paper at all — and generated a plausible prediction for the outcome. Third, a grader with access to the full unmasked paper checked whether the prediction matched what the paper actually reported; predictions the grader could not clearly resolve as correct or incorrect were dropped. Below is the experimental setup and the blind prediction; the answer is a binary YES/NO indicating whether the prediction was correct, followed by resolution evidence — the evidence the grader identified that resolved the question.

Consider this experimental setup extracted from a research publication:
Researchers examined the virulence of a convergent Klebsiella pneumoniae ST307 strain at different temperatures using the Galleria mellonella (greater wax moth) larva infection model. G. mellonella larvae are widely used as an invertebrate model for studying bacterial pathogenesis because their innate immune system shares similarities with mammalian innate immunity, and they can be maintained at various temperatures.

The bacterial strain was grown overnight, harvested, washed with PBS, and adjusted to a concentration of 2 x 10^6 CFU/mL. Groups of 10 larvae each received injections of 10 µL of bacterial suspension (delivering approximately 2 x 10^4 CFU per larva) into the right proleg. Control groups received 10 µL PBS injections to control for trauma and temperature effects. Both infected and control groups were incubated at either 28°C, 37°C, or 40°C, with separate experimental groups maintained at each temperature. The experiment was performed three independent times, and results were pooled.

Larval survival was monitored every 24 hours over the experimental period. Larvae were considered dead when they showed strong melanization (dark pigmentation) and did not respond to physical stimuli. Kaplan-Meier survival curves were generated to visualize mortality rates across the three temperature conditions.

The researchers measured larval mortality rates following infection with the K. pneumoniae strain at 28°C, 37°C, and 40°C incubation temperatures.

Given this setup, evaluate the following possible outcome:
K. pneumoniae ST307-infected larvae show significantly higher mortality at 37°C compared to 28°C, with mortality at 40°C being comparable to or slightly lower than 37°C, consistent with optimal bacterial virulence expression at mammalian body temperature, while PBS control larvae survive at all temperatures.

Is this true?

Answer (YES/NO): NO